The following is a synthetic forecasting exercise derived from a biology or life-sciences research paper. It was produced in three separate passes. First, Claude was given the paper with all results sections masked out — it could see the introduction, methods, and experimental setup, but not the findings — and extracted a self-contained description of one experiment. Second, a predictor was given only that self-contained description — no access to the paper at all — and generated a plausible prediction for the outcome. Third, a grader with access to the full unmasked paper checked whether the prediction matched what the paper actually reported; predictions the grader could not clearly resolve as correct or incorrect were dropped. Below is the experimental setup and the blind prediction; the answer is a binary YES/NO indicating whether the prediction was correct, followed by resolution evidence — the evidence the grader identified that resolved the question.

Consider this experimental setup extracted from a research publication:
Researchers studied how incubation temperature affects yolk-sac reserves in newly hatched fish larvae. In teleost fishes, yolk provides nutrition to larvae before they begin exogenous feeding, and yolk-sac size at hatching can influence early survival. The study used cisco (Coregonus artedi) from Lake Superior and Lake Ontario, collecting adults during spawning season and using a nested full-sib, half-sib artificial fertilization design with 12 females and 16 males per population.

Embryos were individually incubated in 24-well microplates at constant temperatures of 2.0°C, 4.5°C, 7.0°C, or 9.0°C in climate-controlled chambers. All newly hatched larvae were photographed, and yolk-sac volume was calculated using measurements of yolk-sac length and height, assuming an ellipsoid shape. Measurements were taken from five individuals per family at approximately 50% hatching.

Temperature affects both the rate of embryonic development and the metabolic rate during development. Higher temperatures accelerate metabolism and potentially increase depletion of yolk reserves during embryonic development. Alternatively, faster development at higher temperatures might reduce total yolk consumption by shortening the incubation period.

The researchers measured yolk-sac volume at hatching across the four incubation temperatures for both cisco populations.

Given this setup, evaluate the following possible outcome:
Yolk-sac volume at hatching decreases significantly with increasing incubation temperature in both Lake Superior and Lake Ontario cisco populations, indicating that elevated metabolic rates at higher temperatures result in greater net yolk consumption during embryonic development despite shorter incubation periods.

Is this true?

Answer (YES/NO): NO